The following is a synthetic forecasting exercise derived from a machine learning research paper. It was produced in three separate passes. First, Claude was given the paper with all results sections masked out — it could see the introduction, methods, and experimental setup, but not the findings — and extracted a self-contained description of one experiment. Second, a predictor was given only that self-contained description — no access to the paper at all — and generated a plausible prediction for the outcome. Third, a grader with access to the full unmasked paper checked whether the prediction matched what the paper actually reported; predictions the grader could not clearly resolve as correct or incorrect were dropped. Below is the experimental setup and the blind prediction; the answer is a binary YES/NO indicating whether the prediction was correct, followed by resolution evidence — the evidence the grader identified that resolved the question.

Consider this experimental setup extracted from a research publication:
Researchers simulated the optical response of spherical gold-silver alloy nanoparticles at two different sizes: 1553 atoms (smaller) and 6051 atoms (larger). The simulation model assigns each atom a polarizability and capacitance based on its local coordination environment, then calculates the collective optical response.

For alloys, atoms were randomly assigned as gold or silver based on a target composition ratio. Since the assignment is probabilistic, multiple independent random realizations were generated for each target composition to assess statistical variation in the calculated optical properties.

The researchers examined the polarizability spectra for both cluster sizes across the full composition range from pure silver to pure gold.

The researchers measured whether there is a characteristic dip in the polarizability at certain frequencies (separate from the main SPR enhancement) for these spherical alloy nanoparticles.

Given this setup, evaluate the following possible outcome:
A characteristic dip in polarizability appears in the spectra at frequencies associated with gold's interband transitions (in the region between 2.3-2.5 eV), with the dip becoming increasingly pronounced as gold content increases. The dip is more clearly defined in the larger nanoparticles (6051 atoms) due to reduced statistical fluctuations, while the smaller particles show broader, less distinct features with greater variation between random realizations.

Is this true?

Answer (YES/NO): NO